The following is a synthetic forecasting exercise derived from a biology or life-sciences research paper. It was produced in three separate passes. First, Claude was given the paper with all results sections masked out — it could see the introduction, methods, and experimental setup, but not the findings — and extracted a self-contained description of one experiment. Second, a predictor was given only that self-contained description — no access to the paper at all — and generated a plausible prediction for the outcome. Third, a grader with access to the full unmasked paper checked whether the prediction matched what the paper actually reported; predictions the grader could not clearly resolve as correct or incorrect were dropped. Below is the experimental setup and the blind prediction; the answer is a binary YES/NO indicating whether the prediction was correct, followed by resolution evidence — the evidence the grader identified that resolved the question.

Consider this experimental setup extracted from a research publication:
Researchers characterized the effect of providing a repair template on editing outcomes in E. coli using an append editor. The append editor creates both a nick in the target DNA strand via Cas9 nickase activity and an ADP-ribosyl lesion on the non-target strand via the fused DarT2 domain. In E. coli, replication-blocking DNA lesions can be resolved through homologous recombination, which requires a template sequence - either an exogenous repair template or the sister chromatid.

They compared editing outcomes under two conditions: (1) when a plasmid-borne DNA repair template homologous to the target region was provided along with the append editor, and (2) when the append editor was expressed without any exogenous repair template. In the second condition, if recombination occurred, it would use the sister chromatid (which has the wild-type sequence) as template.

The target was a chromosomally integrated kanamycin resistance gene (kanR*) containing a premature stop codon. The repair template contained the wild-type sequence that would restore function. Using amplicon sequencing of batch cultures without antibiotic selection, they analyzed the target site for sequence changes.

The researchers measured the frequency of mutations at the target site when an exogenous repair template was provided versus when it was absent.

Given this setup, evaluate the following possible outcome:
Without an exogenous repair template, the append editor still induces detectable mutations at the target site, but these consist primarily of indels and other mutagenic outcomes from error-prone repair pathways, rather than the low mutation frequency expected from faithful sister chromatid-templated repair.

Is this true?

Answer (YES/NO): NO